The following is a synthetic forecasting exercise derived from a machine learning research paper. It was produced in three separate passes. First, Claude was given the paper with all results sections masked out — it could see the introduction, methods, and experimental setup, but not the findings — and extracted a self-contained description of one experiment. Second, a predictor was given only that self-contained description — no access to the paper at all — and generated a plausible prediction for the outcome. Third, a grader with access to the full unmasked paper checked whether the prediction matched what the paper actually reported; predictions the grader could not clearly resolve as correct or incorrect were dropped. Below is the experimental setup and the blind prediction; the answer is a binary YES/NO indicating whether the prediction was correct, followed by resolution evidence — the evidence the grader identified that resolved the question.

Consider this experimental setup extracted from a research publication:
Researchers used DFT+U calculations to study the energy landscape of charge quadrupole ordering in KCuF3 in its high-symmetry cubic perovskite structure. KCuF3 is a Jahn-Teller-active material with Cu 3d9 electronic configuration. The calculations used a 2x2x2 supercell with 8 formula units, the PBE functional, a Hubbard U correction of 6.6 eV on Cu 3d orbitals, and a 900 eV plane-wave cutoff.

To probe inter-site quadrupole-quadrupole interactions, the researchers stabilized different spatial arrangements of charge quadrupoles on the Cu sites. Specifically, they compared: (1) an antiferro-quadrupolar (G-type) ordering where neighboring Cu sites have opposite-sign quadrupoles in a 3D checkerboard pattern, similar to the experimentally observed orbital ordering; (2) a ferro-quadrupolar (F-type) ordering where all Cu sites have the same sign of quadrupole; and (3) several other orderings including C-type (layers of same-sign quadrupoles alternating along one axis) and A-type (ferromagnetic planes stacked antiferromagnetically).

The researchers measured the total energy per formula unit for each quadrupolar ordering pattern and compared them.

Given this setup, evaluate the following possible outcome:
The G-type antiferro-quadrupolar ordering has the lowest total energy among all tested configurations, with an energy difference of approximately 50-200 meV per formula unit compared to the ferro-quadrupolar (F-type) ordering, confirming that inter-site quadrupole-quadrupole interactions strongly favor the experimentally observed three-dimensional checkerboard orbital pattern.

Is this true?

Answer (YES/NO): NO